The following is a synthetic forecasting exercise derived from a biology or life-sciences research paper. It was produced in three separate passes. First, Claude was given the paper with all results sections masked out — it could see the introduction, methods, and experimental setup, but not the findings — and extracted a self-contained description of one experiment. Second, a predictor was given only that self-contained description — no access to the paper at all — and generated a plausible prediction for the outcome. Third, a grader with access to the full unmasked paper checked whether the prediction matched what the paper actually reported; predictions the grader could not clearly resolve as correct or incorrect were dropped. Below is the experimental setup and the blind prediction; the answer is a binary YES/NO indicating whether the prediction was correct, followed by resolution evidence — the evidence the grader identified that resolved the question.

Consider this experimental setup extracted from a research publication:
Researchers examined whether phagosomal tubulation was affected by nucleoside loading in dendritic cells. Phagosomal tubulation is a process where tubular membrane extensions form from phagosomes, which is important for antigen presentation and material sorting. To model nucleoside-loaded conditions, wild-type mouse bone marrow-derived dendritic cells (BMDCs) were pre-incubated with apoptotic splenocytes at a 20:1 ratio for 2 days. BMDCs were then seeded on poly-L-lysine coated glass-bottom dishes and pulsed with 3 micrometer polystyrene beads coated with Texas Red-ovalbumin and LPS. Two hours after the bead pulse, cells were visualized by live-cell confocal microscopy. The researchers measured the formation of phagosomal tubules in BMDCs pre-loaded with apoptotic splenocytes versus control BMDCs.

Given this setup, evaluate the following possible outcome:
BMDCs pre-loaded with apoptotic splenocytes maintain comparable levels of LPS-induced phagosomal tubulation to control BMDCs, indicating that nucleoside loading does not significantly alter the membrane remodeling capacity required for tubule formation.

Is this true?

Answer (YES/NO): NO